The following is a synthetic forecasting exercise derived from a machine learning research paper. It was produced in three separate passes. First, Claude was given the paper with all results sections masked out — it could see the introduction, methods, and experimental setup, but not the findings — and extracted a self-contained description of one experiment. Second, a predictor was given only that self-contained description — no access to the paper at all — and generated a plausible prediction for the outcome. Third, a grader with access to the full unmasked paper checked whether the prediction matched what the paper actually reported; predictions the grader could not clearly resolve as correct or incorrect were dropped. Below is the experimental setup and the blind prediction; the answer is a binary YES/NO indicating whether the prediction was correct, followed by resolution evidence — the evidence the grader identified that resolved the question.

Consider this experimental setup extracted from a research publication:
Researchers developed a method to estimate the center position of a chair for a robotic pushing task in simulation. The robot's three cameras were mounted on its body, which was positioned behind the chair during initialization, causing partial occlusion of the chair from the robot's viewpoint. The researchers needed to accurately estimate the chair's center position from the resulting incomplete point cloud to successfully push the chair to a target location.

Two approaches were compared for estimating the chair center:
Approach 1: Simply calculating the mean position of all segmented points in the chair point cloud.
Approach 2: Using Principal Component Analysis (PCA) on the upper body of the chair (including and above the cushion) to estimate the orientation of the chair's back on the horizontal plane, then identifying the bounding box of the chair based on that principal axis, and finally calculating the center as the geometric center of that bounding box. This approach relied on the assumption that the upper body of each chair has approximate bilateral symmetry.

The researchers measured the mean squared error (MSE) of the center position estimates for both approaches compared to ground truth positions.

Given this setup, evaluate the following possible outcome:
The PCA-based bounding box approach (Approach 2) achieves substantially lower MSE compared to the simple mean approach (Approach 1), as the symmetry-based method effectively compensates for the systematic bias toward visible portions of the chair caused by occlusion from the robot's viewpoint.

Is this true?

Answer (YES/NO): YES